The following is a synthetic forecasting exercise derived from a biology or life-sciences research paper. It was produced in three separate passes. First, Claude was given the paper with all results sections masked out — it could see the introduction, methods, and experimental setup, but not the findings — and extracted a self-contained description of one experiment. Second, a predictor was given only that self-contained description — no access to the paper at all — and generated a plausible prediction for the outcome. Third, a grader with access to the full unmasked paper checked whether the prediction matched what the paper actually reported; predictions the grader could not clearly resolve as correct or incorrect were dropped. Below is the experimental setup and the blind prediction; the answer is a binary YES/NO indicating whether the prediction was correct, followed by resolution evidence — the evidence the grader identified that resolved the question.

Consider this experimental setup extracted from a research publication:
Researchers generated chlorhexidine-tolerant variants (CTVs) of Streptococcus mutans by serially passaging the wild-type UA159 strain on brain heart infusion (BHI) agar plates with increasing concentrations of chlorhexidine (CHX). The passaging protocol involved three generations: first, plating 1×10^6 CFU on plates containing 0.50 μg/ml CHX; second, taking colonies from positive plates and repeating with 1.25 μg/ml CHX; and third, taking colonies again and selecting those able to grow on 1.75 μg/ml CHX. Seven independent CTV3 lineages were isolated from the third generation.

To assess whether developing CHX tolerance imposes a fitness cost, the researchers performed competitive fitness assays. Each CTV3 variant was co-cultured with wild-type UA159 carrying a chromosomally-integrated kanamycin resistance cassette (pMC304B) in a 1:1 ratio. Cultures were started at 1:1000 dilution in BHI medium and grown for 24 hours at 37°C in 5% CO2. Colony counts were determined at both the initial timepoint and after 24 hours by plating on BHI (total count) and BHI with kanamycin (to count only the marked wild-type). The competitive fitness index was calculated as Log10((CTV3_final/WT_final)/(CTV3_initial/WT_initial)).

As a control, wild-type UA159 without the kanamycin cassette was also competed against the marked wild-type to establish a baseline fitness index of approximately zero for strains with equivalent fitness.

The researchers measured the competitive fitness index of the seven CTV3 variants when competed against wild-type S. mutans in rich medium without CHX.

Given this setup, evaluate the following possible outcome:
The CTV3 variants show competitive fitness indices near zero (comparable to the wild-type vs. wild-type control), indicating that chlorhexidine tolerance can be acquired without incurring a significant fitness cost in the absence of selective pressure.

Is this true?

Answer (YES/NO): NO